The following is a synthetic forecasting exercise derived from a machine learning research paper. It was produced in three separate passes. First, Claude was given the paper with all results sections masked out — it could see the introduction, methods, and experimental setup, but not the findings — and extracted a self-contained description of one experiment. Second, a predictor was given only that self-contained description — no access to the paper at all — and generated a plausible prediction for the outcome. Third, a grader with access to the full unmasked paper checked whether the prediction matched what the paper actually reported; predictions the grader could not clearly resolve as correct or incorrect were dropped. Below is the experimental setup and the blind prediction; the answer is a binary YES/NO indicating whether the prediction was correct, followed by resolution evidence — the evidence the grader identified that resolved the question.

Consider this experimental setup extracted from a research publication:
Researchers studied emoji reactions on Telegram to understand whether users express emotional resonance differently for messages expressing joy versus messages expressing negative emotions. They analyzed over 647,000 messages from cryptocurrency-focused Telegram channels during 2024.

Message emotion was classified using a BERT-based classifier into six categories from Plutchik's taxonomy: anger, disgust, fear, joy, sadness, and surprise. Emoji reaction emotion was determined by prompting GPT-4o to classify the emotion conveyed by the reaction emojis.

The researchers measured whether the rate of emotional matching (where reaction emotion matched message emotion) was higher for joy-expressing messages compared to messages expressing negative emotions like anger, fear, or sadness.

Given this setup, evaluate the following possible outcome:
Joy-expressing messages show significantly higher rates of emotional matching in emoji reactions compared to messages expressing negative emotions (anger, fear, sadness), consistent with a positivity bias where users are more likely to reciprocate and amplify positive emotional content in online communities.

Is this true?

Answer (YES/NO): YES